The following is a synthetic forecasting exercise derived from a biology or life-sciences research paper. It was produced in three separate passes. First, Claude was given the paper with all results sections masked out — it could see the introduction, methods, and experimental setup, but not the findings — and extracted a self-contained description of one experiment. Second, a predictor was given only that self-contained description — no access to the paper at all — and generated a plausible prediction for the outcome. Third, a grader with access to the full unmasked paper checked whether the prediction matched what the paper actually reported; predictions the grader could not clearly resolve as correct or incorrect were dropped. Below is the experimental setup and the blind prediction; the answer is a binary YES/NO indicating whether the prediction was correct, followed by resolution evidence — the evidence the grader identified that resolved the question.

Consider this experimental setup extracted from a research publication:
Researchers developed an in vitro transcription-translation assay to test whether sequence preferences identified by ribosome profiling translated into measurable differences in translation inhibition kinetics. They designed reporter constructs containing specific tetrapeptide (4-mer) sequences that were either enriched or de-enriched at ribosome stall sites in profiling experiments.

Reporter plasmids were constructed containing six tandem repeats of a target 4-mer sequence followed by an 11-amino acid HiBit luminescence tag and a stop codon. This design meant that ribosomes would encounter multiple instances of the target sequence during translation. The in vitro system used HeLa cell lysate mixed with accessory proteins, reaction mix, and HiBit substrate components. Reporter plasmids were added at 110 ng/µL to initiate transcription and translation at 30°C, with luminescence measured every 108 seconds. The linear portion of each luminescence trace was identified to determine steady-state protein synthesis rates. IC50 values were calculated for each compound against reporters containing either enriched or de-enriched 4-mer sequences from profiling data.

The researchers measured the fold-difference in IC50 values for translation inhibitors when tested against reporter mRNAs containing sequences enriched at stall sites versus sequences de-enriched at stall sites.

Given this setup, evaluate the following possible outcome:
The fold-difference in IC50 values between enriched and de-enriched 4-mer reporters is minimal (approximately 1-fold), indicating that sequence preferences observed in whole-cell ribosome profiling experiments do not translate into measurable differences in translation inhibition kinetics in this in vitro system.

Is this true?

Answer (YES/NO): NO